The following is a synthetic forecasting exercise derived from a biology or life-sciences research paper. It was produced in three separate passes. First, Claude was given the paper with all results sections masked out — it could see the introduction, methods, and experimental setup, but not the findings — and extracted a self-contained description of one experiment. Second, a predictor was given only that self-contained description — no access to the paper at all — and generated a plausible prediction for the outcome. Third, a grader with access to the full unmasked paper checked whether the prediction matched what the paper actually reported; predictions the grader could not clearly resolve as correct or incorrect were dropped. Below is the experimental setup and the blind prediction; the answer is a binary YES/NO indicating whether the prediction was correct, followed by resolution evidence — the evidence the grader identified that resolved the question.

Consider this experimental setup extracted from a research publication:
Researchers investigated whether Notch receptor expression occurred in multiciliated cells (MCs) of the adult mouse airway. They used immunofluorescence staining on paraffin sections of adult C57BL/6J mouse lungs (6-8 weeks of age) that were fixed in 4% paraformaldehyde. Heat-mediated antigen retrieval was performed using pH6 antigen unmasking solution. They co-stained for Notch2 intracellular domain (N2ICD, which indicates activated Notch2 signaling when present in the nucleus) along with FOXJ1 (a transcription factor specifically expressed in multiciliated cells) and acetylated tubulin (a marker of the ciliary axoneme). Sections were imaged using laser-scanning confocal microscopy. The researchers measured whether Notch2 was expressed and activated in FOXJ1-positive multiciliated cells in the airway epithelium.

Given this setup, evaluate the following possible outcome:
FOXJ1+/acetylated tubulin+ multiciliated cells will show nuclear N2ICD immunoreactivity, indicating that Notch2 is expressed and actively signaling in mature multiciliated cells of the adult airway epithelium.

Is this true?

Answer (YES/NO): YES